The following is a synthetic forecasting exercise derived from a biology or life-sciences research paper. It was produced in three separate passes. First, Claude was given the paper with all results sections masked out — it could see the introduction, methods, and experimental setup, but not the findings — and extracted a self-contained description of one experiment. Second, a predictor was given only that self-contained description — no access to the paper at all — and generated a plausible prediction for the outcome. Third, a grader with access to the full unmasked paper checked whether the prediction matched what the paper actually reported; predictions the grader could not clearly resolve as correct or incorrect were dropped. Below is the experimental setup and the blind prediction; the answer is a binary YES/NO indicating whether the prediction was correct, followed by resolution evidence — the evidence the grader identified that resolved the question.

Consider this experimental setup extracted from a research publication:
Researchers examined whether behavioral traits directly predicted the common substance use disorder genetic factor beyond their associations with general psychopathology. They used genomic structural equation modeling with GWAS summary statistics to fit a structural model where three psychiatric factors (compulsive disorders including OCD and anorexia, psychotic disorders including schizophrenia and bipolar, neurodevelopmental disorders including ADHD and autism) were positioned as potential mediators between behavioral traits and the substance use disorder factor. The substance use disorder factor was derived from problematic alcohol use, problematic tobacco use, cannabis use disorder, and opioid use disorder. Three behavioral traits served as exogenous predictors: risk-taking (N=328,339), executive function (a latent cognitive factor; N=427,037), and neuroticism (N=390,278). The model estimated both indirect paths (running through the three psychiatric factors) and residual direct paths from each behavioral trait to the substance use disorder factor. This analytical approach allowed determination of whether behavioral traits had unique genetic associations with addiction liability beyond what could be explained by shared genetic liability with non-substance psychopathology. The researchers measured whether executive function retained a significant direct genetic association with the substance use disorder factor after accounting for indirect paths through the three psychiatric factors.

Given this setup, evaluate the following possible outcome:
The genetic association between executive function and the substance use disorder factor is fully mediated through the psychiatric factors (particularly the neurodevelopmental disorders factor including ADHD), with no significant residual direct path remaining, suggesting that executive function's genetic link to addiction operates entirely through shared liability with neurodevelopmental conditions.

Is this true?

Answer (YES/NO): NO